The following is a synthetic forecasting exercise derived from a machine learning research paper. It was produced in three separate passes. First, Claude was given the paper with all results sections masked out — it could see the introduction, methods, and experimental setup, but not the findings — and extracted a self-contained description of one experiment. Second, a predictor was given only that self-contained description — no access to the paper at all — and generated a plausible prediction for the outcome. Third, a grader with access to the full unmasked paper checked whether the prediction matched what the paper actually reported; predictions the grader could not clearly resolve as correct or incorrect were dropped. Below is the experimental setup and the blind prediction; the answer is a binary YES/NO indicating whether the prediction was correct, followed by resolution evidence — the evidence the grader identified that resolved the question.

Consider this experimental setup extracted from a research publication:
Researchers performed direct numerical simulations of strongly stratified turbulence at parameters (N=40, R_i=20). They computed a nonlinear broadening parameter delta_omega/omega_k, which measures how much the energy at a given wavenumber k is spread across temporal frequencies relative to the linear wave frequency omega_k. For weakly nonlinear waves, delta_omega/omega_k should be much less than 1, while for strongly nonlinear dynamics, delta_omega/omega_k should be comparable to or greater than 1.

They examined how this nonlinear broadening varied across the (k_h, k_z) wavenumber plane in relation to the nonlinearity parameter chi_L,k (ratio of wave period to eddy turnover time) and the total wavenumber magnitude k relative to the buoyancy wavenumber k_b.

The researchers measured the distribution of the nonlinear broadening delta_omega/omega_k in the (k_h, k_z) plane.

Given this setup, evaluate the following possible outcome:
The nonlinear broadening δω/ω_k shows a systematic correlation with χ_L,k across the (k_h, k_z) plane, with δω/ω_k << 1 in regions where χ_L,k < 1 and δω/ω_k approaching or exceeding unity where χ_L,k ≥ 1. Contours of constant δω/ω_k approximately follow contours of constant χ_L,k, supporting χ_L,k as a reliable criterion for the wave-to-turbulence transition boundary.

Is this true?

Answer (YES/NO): NO